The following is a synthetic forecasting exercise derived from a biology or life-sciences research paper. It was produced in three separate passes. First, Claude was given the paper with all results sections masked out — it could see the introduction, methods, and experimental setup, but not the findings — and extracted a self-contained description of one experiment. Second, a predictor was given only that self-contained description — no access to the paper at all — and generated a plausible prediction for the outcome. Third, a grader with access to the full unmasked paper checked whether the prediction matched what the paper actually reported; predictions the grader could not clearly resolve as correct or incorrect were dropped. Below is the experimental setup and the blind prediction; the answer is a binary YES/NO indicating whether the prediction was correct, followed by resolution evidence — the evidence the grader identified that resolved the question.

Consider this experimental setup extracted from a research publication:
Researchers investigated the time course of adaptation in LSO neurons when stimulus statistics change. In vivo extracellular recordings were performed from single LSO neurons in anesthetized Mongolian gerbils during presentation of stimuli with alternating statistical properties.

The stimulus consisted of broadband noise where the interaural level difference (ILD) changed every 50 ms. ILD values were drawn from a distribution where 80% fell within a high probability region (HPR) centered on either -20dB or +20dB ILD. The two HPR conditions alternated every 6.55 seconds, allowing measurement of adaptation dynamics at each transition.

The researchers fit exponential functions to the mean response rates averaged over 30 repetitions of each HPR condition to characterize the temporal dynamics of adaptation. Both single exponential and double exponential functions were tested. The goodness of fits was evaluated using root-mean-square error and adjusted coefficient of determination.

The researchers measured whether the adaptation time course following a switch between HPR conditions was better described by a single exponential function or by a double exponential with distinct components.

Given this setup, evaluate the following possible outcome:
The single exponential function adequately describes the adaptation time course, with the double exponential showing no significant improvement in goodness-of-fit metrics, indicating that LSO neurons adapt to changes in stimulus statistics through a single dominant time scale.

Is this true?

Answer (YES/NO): NO